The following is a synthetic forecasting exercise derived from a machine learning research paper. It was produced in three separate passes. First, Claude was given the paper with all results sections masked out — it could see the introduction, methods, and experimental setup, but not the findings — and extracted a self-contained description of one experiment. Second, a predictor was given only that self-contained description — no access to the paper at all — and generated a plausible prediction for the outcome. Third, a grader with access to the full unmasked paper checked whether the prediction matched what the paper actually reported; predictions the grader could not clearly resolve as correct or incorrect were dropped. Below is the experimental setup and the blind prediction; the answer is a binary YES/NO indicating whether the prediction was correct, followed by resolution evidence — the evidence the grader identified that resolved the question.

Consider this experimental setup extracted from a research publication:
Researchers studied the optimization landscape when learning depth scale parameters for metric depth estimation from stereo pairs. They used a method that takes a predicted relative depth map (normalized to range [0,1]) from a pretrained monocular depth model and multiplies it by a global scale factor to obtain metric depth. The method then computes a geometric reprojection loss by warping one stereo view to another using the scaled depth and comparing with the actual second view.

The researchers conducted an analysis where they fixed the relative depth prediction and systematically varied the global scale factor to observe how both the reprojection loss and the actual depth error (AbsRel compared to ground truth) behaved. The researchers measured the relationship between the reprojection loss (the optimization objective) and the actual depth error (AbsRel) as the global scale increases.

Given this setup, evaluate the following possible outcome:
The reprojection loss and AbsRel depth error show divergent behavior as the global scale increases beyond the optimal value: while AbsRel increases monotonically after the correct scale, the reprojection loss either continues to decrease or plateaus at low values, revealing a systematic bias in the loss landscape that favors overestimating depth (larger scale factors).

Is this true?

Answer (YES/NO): YES